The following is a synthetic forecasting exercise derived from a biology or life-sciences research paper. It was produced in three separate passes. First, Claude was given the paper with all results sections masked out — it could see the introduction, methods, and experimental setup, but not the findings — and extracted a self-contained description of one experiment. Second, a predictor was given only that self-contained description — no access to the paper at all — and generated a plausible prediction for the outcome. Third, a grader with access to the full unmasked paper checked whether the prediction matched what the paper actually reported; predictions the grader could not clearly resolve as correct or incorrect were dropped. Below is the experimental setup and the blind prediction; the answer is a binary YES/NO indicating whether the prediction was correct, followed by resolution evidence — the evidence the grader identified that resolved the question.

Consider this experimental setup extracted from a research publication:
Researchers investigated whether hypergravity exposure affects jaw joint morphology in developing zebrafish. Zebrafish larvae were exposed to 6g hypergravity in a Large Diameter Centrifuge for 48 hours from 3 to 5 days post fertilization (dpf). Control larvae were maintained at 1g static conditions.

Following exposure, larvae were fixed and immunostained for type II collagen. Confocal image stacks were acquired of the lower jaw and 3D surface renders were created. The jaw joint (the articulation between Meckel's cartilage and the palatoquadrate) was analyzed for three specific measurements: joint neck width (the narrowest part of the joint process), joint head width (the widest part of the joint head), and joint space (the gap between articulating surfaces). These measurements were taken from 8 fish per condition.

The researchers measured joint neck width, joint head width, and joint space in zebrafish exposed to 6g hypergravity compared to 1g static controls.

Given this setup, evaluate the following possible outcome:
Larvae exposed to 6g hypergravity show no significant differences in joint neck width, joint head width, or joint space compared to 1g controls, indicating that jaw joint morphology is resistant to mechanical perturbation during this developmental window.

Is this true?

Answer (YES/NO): YES